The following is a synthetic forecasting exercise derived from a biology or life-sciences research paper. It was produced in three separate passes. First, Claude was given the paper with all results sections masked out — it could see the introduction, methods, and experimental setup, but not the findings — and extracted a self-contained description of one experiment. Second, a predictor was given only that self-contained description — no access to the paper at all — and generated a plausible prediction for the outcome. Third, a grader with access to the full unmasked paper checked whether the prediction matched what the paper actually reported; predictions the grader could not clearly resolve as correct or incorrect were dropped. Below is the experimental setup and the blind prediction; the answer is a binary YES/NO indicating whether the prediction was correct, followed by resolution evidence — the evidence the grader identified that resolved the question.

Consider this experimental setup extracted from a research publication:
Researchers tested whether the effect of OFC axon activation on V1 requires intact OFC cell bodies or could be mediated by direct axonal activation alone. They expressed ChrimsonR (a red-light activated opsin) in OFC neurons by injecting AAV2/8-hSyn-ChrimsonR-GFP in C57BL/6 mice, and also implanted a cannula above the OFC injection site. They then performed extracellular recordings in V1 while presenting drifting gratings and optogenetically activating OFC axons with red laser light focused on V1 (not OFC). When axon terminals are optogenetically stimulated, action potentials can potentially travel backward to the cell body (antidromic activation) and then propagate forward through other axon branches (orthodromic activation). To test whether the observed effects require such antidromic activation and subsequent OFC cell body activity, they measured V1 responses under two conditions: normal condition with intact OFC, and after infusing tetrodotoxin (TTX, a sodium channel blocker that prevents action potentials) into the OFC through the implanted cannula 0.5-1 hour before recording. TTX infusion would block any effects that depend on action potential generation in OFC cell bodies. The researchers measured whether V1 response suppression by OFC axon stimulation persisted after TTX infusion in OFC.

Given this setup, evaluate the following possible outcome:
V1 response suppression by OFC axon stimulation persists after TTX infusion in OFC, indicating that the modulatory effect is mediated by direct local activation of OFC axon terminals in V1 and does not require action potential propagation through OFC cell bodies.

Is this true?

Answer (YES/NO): YES